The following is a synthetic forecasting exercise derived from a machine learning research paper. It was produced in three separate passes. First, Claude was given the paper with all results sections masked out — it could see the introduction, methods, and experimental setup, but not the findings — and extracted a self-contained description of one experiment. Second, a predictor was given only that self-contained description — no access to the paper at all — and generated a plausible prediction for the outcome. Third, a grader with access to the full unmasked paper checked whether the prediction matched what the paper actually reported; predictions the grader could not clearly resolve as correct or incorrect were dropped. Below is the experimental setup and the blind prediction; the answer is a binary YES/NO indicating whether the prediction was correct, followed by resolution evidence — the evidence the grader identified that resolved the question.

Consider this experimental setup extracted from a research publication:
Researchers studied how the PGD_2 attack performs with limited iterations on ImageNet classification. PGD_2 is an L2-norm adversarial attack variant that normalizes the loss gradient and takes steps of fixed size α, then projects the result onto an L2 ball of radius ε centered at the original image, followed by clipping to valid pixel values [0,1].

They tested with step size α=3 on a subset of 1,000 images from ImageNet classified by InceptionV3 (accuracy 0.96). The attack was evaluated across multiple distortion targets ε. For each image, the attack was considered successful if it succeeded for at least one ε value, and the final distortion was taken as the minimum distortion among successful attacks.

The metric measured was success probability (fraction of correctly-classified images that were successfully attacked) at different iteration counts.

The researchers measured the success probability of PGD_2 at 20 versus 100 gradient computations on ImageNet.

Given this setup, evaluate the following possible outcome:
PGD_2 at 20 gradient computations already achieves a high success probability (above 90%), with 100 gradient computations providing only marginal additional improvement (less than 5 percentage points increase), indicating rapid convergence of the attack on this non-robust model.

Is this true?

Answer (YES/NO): NO